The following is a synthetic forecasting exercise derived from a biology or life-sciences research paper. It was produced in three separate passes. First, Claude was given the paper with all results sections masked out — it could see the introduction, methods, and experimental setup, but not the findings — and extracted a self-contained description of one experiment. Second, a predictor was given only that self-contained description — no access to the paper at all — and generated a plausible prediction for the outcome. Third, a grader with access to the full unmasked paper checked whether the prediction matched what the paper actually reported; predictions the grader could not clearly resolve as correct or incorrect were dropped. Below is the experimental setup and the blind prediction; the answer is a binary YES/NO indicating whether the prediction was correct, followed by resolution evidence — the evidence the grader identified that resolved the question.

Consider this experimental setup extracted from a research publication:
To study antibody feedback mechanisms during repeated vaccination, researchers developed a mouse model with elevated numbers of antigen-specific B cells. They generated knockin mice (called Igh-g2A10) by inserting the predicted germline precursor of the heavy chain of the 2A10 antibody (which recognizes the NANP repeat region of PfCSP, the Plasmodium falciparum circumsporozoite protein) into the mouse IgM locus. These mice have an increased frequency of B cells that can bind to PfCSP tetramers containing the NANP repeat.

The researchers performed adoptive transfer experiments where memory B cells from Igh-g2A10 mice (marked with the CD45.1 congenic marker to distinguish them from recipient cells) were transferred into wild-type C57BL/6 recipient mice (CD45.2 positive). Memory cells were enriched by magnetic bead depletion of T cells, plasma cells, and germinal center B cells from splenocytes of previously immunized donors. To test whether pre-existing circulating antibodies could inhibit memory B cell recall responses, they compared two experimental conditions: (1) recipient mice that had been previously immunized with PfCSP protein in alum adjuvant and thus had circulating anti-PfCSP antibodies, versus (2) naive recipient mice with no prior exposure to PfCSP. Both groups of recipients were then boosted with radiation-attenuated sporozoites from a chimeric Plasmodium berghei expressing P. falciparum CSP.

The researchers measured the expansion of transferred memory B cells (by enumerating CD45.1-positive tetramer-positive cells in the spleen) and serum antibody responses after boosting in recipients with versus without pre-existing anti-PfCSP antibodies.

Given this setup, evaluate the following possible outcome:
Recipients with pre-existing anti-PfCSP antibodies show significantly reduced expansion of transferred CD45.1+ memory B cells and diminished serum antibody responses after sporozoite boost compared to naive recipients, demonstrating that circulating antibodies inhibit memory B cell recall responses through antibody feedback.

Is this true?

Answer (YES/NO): YES